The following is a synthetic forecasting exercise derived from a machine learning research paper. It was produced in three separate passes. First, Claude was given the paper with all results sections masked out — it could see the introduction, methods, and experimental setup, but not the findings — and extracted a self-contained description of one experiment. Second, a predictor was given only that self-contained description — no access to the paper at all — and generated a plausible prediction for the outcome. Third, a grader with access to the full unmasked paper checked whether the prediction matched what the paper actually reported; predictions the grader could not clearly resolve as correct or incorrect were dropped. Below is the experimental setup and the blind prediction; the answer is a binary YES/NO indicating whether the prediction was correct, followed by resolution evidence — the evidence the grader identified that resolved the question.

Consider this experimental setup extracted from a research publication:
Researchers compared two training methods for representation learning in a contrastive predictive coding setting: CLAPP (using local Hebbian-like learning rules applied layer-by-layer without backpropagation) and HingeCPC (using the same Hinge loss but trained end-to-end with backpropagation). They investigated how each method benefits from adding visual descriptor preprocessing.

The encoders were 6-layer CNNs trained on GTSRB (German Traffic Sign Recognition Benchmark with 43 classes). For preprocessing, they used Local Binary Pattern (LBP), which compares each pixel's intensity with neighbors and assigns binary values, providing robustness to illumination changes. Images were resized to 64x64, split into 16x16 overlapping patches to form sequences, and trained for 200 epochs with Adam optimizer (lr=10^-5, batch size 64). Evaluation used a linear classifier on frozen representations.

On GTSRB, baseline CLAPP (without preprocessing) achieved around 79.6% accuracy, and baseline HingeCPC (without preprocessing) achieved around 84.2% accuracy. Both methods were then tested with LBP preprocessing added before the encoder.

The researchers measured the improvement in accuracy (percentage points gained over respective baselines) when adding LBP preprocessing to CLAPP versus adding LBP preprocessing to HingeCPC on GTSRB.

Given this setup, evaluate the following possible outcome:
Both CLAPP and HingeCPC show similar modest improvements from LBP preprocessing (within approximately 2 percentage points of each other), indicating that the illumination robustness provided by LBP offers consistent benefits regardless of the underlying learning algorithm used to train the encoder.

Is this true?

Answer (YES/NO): NO